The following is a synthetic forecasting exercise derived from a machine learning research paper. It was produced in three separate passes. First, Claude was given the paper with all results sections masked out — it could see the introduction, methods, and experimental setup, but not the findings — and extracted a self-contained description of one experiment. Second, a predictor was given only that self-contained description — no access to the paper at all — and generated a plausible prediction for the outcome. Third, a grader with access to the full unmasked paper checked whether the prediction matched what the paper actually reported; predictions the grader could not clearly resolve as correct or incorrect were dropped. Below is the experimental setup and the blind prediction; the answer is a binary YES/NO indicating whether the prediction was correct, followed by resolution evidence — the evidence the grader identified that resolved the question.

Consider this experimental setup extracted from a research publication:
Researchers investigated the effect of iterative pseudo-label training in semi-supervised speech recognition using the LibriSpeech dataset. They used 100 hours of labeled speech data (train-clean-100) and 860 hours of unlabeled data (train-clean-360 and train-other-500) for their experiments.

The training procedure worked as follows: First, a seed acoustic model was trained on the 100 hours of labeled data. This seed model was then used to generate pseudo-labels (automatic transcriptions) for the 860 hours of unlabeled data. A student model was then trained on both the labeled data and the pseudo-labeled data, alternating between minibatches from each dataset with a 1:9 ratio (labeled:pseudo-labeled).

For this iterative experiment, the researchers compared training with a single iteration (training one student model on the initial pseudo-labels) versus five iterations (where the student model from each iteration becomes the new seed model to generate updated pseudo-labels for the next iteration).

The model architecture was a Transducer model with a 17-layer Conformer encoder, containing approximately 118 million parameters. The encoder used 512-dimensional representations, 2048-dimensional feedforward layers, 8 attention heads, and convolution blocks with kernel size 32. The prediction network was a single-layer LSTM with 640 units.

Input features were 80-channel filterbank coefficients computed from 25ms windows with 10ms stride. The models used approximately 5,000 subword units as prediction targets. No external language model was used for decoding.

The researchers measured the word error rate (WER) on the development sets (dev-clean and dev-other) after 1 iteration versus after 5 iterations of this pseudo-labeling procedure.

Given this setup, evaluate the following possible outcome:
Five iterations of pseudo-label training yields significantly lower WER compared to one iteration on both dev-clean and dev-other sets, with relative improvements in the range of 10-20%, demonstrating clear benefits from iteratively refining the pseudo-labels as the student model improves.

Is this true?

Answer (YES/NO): NO